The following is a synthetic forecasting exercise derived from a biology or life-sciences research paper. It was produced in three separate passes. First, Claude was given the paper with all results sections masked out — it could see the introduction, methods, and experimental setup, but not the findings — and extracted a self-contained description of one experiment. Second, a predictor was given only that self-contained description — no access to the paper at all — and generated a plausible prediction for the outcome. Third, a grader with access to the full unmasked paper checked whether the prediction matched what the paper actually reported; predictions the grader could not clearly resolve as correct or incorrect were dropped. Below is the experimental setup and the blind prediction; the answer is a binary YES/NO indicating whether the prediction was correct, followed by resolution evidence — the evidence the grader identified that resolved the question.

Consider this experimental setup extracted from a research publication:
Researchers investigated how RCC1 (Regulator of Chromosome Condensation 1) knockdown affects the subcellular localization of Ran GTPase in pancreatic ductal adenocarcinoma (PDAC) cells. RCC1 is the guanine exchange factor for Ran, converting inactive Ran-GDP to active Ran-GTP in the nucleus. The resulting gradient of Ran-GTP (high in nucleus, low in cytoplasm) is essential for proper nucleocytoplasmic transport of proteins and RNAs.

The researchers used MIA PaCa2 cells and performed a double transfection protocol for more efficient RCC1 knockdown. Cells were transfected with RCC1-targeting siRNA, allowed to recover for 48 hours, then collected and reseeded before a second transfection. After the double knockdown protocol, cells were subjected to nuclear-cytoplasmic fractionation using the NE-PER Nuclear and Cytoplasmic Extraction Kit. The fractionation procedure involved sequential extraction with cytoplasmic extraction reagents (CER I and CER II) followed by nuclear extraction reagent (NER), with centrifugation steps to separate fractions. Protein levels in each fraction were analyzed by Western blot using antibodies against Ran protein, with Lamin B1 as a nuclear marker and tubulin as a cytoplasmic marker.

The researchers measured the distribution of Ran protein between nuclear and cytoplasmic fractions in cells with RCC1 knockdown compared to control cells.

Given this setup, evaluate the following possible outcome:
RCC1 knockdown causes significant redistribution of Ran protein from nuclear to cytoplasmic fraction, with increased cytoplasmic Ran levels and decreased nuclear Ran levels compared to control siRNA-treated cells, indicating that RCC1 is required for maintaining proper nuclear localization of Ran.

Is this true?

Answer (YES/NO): NO